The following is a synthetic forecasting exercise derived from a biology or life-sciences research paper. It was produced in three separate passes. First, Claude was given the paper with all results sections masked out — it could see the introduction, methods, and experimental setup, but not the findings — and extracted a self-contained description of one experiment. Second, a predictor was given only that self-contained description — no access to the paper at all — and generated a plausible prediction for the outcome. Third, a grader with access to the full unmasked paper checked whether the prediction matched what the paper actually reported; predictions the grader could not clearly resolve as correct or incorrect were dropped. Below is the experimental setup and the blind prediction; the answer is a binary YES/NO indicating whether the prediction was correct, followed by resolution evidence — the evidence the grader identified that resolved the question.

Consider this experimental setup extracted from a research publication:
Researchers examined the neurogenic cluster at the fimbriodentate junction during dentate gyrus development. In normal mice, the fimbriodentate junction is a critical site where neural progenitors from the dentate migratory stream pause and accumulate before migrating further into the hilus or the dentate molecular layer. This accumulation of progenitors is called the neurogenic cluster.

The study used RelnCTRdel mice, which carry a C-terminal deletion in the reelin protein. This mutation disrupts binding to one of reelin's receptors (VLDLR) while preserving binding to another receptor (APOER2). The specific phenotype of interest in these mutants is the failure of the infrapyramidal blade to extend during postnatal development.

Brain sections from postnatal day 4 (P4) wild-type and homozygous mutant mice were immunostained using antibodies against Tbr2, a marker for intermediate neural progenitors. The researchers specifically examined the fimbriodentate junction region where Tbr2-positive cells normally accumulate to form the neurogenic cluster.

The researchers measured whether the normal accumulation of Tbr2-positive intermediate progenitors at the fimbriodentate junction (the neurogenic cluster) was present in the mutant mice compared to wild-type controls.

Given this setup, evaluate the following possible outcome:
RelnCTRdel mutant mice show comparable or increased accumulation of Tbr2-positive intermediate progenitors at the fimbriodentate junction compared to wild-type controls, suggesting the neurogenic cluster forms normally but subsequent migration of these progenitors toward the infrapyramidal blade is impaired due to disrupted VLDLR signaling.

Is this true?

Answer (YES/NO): NO